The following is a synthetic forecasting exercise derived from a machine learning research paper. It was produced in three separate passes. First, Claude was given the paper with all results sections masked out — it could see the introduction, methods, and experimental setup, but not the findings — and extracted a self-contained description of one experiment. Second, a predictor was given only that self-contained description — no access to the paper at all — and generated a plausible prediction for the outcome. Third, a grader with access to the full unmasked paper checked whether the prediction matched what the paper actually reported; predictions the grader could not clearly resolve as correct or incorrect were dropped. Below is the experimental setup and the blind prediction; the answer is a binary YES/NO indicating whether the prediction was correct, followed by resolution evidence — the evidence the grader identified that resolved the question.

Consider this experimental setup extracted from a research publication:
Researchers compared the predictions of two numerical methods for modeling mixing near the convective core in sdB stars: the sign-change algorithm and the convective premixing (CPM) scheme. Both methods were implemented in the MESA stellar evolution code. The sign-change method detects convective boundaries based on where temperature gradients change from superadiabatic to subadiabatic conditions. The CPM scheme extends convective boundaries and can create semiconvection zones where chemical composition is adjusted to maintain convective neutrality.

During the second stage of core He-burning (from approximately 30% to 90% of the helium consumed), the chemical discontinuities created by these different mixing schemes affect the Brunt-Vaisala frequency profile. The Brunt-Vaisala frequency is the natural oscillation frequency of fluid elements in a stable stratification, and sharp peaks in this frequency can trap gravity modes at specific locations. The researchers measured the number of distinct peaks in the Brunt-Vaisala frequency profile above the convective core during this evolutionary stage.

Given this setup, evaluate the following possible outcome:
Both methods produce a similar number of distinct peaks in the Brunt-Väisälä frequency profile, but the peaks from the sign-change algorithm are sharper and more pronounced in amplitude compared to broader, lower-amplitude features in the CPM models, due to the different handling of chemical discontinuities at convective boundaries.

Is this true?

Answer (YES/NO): NO